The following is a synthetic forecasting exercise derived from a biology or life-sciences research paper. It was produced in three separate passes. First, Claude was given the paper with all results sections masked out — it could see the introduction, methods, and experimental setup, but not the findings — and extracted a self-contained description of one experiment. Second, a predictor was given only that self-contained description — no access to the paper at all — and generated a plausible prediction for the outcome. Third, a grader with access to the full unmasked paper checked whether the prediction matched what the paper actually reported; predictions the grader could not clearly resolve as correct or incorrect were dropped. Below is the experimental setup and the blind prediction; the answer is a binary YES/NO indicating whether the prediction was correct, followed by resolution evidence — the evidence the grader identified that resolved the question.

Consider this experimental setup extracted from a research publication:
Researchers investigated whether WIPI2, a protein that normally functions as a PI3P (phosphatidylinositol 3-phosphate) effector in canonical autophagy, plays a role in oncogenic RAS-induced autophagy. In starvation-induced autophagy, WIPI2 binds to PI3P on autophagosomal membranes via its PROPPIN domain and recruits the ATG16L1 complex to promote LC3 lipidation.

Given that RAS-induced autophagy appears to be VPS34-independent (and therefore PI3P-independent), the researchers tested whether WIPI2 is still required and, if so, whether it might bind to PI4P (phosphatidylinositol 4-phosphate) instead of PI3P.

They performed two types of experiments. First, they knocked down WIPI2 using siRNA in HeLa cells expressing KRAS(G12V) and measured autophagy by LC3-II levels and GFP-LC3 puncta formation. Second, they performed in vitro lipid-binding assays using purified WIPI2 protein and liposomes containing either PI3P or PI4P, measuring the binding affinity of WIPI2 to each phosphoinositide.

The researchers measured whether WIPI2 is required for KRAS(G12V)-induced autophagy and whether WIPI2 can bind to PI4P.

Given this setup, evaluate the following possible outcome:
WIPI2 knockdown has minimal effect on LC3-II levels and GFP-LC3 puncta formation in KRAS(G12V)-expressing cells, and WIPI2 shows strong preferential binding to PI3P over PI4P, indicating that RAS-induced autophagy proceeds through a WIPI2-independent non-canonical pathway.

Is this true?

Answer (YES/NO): NO